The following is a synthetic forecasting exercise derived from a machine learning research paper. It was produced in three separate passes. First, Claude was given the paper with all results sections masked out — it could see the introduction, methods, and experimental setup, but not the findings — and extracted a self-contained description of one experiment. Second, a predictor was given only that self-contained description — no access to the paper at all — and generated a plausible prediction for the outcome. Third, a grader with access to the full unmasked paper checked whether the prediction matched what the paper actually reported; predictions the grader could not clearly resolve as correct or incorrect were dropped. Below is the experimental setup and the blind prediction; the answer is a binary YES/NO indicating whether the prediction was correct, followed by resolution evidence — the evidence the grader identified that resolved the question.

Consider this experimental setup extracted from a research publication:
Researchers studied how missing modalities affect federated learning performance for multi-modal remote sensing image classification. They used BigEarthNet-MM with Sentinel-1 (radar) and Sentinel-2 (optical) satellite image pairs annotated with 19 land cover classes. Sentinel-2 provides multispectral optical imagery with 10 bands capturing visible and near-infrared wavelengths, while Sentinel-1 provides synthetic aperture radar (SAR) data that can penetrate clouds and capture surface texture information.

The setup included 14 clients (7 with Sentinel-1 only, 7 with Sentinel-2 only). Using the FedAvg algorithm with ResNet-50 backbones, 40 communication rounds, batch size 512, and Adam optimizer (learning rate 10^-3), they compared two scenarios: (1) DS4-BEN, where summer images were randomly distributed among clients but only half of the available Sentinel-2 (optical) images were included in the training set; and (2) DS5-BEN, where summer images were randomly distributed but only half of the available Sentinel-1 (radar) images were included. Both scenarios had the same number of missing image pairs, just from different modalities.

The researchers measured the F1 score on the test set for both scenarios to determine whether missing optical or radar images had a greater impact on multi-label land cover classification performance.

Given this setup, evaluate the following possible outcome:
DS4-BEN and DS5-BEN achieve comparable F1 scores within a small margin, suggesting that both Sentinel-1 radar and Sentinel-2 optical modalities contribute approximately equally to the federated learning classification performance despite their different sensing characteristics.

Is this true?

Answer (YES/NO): YES